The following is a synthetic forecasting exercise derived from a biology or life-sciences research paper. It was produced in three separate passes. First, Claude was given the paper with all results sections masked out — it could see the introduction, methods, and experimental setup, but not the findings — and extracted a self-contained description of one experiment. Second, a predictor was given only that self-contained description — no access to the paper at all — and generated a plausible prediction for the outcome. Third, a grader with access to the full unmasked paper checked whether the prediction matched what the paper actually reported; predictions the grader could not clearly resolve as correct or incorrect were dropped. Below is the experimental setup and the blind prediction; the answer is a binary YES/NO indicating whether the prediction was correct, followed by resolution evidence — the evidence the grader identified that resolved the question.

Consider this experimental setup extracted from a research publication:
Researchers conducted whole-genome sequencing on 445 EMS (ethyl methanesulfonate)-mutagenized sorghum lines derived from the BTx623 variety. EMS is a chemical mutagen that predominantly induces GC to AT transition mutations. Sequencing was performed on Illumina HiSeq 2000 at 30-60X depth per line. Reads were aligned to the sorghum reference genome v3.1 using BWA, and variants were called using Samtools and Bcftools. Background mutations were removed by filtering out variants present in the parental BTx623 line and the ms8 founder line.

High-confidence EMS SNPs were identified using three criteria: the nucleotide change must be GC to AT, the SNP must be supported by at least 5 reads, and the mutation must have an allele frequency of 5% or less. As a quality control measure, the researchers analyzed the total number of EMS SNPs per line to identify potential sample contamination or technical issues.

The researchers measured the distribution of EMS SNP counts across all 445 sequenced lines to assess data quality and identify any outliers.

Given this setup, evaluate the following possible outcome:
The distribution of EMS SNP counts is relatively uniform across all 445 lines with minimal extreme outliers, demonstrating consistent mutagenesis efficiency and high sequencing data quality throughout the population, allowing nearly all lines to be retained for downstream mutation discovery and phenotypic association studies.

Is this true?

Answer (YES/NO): YES